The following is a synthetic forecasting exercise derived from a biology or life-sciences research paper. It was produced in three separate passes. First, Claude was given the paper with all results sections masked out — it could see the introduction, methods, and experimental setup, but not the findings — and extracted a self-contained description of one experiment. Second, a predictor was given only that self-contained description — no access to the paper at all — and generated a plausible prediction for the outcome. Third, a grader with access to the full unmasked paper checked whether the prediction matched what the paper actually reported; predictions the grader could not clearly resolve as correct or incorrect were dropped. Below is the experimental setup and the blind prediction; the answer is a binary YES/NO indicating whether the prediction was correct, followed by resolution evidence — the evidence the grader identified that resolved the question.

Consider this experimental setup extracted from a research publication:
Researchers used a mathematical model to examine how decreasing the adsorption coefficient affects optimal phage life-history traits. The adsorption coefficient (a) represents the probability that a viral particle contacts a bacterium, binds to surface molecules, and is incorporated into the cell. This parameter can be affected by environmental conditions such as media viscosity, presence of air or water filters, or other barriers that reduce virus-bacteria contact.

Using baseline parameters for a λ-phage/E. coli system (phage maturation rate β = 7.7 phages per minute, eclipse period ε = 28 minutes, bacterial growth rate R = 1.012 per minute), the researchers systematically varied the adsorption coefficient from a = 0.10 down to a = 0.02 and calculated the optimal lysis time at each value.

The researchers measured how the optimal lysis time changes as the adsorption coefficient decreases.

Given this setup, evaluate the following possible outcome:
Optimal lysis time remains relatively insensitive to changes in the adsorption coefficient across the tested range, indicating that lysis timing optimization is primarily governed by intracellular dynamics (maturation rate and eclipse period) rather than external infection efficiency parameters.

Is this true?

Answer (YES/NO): NO